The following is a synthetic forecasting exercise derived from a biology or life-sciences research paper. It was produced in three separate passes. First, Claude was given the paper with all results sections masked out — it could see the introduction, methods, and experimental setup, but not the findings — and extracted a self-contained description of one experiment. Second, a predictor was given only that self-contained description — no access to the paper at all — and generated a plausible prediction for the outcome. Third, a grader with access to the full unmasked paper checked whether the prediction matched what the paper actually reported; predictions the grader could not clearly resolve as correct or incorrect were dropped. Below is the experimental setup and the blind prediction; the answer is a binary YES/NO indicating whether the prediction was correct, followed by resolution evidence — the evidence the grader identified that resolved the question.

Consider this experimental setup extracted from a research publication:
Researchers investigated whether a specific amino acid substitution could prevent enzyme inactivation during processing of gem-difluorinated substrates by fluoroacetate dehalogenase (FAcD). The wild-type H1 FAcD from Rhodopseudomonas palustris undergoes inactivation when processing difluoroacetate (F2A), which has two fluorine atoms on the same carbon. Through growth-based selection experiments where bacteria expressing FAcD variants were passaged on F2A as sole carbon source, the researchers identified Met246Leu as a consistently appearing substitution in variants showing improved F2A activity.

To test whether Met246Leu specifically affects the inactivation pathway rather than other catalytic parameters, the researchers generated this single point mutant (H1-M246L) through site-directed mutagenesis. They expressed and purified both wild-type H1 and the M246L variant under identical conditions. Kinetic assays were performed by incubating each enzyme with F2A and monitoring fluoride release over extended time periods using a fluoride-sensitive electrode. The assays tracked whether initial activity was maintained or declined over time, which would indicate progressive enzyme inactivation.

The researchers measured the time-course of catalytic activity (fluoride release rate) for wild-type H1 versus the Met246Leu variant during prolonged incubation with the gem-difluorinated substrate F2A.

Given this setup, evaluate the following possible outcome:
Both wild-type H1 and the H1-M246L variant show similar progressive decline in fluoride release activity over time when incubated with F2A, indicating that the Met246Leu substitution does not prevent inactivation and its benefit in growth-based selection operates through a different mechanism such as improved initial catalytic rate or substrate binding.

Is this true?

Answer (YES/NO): NO